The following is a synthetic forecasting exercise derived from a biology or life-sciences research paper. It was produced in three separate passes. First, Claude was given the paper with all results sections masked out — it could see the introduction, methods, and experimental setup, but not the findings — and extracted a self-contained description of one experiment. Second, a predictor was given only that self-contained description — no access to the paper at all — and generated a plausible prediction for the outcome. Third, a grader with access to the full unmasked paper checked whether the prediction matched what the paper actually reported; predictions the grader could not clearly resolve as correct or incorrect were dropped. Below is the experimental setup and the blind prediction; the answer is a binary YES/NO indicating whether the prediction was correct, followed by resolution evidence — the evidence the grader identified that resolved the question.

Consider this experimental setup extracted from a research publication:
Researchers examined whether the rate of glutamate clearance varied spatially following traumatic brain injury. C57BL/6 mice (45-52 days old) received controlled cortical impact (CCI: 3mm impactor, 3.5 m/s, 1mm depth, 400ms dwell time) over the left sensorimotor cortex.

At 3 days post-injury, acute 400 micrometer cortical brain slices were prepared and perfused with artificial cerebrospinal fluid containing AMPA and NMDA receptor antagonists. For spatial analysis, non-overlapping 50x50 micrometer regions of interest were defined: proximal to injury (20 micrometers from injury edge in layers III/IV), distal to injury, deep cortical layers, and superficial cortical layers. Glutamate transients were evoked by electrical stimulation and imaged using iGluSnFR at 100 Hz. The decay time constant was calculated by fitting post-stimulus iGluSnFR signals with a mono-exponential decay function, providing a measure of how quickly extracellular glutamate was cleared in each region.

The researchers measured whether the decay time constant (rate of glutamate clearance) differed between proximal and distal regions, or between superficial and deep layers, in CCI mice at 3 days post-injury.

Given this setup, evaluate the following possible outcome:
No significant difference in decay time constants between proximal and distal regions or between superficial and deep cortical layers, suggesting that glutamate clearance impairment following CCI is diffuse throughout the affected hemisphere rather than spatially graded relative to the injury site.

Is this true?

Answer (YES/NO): YES